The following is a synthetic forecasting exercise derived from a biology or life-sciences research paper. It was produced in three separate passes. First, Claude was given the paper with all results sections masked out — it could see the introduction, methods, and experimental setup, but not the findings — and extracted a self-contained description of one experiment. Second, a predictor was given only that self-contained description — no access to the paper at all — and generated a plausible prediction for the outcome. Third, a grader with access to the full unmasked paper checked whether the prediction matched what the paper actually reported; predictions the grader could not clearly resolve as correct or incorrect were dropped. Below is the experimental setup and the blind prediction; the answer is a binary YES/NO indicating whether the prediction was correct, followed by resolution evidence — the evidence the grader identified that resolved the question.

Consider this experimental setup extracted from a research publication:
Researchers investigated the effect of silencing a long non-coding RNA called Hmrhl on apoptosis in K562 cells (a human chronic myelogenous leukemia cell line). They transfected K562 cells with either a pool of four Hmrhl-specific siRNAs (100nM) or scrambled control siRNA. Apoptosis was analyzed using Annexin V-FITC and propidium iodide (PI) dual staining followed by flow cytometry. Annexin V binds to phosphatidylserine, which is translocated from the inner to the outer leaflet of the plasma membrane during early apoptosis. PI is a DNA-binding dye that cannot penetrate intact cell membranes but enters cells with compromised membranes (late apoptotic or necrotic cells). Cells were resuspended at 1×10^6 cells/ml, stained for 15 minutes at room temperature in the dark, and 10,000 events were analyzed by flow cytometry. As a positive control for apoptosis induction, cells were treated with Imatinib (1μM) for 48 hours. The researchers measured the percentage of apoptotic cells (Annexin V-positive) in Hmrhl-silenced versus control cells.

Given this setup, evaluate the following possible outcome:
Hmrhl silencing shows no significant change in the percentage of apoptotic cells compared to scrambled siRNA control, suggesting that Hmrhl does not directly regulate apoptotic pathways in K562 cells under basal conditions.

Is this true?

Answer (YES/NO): YES